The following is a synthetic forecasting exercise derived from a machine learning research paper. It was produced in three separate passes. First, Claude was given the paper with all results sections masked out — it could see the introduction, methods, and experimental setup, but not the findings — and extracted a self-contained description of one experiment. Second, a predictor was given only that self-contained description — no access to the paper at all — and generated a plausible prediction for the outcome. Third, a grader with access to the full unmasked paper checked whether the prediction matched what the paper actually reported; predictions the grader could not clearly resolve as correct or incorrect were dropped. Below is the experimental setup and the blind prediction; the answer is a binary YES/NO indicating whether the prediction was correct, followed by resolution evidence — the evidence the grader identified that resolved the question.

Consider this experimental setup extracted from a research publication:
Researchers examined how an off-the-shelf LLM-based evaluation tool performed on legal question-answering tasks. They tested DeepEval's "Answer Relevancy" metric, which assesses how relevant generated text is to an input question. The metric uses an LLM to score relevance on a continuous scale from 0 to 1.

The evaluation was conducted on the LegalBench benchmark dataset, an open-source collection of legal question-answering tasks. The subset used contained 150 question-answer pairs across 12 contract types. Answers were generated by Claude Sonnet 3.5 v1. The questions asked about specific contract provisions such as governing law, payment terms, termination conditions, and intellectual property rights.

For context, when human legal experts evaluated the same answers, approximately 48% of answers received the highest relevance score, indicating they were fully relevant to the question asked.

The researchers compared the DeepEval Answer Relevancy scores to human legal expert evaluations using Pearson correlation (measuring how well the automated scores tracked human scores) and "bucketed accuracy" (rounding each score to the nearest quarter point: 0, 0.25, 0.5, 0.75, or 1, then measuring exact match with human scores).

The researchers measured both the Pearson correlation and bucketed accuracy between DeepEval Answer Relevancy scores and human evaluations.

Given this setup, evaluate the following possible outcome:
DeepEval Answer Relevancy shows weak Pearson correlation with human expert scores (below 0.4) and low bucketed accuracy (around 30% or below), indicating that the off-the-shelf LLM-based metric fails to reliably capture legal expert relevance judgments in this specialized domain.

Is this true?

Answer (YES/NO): NO